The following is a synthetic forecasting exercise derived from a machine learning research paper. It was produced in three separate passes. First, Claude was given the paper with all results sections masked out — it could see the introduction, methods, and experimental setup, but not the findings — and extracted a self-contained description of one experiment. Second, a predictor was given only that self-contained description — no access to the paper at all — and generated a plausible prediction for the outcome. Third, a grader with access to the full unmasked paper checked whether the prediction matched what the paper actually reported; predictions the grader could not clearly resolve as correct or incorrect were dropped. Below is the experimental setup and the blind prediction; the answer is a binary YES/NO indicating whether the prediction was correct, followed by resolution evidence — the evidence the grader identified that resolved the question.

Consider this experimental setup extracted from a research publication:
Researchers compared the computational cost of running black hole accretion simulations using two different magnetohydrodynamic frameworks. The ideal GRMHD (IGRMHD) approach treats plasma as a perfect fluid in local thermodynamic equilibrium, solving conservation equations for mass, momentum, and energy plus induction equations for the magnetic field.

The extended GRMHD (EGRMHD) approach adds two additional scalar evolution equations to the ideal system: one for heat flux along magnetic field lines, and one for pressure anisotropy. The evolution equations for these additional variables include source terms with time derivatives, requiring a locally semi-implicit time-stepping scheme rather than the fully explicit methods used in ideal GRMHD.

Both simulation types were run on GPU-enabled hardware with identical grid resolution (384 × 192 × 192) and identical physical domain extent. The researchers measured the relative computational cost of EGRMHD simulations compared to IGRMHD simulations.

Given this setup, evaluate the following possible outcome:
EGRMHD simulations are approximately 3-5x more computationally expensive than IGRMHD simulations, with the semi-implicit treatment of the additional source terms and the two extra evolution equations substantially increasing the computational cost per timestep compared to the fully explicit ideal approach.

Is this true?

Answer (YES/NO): NO